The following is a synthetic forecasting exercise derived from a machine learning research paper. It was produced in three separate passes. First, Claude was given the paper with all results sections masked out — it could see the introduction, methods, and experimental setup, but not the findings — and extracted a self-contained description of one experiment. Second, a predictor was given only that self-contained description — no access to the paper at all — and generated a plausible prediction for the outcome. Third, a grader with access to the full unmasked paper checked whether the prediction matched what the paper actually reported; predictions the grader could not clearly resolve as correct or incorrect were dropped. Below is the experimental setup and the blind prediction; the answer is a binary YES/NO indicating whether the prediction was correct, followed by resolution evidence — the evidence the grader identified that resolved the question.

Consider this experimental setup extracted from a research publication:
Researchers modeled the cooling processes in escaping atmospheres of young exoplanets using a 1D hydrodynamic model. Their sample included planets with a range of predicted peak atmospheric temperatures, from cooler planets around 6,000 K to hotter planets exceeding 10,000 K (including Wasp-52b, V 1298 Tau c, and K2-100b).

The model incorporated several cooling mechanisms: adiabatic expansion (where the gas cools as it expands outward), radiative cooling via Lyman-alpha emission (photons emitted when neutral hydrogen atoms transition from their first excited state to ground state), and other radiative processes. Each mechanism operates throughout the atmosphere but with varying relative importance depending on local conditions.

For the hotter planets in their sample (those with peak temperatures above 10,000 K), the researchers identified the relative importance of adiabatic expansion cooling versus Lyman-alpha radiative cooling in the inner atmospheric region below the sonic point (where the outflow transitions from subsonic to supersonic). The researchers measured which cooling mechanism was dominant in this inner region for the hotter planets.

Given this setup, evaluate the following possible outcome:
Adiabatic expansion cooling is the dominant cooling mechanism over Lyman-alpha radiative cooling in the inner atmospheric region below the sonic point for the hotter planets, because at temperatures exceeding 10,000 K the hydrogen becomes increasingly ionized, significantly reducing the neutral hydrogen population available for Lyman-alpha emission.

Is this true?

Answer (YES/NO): NO